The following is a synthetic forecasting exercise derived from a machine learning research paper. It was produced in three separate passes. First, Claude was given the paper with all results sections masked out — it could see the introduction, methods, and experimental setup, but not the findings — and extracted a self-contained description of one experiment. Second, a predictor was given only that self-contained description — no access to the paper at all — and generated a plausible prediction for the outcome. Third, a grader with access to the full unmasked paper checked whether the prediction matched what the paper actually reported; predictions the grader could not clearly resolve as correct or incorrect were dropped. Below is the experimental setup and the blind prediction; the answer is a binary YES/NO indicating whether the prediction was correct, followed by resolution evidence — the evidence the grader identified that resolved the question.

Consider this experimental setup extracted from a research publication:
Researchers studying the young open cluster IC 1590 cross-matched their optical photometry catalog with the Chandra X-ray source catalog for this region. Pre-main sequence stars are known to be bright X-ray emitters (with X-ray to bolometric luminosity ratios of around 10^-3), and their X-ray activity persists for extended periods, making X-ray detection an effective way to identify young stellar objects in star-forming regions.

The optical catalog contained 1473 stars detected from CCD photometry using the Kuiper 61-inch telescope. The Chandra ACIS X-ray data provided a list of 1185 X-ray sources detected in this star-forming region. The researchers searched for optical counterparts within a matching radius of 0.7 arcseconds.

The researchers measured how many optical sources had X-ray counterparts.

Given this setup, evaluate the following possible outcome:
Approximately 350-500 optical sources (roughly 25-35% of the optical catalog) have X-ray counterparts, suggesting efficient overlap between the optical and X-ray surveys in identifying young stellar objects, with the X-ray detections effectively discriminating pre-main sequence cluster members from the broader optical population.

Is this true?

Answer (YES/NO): NO